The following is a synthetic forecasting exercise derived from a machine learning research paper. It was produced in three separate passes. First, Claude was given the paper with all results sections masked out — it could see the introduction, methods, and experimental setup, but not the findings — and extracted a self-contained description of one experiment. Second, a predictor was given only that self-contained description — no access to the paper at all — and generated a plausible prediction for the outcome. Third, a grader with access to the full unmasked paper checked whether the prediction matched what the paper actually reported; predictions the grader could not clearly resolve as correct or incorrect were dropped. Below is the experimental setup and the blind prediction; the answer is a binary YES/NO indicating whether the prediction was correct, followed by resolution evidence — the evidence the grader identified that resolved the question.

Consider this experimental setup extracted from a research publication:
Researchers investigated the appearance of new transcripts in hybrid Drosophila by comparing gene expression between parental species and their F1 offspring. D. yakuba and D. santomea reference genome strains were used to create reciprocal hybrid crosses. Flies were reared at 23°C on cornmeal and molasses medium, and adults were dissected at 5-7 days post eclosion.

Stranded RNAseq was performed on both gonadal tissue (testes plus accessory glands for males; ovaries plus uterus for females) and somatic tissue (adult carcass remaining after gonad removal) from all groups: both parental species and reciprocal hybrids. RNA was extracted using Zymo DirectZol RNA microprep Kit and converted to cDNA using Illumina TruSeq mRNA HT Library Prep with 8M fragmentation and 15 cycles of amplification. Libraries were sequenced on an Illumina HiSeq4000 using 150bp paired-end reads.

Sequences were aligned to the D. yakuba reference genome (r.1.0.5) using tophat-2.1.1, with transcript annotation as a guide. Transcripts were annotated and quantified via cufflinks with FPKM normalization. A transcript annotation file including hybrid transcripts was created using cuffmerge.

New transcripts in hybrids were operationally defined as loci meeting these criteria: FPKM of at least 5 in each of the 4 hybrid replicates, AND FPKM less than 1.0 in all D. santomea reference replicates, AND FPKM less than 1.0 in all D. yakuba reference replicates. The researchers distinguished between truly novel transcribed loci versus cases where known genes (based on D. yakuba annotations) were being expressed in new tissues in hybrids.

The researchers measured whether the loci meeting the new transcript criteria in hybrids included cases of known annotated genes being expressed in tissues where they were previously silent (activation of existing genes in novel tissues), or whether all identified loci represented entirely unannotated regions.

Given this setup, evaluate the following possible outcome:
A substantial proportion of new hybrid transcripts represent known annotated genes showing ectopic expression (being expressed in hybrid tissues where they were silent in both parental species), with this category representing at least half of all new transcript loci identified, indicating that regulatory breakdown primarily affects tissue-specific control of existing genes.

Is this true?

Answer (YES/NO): NO